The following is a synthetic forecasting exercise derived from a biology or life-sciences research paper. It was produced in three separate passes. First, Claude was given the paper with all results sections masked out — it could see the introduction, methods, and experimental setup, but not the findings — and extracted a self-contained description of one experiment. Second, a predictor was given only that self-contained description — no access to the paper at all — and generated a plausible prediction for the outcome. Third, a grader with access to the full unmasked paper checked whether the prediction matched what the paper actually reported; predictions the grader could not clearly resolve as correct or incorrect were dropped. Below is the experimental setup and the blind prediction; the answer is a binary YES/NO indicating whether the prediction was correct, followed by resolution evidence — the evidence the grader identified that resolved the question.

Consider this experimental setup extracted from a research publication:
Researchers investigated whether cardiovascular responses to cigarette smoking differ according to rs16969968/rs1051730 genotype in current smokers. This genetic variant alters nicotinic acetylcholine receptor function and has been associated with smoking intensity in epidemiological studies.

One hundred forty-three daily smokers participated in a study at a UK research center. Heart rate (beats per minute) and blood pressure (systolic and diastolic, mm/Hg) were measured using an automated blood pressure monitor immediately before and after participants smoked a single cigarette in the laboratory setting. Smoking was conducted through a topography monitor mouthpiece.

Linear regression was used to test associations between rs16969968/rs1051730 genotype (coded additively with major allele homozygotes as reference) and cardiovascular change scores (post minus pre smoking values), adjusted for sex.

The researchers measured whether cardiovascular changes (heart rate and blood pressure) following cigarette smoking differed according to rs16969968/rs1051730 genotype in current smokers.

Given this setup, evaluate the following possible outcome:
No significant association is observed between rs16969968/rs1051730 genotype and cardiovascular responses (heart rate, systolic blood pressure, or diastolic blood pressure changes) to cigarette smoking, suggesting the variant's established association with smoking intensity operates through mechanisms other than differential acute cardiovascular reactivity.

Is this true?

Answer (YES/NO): YES